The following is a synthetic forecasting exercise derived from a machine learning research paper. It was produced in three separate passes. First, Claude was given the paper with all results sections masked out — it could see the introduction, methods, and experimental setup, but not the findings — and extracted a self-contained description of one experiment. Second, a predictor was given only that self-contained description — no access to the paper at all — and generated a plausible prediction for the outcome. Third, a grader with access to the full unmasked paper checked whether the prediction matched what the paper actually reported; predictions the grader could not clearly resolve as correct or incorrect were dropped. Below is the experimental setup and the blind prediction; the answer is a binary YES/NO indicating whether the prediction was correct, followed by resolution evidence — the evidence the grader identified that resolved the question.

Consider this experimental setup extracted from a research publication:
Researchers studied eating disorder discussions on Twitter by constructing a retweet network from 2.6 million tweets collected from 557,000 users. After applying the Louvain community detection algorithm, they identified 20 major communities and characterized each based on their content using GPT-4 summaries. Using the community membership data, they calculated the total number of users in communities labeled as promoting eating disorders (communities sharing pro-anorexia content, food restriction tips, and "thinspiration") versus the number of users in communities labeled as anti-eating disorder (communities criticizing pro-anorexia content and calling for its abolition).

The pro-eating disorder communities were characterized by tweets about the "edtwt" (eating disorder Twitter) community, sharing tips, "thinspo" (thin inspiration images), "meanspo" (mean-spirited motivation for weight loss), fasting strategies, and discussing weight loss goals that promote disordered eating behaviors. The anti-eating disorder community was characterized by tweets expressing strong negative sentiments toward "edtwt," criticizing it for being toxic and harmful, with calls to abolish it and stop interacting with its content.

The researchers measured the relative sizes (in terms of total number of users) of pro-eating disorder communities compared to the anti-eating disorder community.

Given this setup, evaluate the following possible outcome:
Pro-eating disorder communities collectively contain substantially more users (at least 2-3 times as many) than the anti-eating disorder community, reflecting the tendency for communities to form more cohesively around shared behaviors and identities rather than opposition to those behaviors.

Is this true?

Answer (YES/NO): YES